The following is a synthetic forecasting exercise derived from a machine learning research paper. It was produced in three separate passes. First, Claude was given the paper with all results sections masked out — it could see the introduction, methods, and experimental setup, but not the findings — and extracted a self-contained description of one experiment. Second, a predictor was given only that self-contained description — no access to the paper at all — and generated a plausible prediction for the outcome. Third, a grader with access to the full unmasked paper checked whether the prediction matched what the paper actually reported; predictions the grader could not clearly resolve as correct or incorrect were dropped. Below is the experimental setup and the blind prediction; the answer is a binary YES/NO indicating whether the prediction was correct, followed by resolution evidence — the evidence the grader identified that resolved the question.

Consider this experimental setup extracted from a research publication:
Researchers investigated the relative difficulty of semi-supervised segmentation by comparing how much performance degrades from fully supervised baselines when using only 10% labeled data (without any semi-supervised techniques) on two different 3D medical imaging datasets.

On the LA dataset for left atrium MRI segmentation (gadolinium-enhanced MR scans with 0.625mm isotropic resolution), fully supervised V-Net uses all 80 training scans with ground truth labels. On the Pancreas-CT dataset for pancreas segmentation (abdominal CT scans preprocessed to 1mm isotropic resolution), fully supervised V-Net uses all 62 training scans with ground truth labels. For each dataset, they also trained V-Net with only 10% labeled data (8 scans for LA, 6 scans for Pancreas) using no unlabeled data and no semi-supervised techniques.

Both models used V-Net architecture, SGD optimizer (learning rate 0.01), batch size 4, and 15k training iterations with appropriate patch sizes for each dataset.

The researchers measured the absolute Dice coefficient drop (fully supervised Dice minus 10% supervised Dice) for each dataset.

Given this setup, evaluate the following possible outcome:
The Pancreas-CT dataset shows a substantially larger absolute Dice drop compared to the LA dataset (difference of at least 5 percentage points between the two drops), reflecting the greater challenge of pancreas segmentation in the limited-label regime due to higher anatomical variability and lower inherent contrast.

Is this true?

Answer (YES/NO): YES